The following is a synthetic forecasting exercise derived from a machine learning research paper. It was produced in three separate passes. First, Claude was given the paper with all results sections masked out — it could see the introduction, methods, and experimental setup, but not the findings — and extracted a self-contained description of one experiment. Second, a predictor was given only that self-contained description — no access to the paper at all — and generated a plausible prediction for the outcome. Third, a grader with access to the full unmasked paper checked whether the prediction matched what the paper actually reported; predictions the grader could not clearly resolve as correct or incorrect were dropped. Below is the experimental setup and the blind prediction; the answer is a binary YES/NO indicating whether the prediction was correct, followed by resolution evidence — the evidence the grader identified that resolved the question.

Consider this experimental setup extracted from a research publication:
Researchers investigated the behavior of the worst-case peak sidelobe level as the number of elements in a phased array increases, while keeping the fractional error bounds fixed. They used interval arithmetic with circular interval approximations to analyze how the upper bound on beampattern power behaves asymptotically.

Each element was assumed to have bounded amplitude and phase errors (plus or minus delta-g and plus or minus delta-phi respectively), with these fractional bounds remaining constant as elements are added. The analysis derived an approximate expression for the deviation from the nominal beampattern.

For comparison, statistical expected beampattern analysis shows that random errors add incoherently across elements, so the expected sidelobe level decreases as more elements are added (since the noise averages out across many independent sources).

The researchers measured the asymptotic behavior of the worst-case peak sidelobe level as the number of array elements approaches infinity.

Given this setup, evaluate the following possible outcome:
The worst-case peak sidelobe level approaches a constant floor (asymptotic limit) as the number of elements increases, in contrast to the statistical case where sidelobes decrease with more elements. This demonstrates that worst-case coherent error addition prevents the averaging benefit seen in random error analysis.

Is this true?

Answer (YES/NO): YES